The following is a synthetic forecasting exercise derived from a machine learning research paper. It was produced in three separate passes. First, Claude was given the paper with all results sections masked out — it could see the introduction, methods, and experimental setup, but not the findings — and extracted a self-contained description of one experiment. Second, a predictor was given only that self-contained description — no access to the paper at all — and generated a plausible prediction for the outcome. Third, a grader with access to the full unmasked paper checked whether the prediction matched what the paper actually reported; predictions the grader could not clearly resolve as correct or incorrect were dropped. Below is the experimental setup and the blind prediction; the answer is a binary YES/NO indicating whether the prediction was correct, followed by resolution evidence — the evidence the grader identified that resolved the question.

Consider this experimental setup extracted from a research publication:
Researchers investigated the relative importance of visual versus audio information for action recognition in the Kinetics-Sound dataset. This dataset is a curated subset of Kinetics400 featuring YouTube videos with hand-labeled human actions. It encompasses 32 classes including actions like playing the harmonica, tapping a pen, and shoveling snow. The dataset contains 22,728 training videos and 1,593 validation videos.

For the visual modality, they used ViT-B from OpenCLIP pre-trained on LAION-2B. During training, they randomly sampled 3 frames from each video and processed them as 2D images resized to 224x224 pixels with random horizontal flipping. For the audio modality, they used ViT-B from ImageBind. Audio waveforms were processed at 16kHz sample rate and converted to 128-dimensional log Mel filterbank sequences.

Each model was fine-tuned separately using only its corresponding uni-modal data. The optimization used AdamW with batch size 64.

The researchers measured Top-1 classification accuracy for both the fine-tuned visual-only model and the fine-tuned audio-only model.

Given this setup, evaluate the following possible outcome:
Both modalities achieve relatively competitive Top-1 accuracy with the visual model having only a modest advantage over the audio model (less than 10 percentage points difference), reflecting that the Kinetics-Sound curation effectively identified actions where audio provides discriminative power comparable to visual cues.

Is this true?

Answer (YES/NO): NO